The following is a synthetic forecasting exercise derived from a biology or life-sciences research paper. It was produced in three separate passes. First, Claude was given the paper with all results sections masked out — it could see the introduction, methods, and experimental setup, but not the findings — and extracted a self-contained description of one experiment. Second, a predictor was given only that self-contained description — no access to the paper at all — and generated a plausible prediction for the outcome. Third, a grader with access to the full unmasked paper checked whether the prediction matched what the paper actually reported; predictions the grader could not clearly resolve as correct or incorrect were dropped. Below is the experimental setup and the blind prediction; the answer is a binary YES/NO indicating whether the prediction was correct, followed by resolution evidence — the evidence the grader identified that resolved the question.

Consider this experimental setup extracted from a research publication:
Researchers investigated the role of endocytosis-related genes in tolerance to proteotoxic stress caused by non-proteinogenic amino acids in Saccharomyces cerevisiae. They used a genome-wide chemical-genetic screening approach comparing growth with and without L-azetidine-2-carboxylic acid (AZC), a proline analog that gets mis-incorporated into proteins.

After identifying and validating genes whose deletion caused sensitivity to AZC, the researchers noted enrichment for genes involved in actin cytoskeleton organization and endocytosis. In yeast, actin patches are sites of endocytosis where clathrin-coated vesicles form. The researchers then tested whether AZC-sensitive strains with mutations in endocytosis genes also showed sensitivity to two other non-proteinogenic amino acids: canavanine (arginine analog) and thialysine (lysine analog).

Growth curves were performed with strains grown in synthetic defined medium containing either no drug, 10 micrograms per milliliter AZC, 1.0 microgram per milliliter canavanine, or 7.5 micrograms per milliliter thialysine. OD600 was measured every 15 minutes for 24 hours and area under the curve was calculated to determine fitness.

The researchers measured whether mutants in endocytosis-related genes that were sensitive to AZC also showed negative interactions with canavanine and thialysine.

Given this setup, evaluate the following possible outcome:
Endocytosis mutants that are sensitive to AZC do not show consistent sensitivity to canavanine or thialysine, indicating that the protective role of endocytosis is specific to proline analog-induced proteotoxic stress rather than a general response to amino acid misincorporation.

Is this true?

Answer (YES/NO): NO